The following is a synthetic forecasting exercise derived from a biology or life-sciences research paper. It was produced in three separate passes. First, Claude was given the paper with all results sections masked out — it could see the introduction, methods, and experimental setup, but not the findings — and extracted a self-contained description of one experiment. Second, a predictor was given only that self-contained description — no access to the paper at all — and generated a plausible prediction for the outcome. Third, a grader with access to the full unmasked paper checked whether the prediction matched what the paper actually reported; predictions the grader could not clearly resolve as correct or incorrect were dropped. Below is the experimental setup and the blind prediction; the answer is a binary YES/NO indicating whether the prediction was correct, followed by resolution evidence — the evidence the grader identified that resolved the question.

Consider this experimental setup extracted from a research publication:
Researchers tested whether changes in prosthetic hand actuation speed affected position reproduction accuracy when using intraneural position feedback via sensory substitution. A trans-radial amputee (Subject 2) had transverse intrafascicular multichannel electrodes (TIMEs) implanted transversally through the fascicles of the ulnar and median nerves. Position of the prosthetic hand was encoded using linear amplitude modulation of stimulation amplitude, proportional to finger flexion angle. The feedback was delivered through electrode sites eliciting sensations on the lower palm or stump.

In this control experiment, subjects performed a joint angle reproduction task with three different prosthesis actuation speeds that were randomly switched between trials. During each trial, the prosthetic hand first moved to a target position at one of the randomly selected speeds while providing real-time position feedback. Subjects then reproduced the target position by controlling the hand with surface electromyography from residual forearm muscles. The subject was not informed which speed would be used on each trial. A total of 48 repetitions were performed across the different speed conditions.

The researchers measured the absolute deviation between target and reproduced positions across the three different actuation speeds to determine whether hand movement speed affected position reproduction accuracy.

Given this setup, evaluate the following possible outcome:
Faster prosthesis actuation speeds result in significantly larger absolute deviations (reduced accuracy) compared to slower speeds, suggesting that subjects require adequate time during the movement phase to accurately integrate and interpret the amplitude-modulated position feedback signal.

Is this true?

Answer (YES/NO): NO